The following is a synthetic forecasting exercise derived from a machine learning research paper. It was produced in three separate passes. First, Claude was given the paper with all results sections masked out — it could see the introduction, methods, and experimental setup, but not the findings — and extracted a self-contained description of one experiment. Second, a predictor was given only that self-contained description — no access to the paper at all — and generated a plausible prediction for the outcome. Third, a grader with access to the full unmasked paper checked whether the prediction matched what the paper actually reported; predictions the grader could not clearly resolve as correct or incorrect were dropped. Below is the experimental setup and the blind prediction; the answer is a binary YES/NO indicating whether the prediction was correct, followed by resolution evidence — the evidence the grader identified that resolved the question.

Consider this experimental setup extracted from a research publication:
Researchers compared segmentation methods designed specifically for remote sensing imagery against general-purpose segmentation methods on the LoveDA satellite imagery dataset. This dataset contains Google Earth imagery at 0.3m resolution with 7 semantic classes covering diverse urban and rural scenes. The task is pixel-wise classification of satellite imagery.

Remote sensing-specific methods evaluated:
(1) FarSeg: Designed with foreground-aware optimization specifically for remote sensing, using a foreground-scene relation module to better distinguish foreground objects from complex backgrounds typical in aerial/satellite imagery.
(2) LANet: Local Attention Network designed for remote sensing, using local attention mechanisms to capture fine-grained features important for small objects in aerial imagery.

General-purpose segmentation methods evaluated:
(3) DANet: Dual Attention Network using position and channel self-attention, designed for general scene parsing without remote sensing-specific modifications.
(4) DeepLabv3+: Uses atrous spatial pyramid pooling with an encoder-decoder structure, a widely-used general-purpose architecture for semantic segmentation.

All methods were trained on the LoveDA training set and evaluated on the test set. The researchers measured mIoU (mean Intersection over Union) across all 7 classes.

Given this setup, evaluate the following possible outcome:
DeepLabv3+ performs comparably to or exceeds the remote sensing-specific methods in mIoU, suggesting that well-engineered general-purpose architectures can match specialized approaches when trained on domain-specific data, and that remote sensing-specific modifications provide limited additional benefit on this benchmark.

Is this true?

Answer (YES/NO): NO